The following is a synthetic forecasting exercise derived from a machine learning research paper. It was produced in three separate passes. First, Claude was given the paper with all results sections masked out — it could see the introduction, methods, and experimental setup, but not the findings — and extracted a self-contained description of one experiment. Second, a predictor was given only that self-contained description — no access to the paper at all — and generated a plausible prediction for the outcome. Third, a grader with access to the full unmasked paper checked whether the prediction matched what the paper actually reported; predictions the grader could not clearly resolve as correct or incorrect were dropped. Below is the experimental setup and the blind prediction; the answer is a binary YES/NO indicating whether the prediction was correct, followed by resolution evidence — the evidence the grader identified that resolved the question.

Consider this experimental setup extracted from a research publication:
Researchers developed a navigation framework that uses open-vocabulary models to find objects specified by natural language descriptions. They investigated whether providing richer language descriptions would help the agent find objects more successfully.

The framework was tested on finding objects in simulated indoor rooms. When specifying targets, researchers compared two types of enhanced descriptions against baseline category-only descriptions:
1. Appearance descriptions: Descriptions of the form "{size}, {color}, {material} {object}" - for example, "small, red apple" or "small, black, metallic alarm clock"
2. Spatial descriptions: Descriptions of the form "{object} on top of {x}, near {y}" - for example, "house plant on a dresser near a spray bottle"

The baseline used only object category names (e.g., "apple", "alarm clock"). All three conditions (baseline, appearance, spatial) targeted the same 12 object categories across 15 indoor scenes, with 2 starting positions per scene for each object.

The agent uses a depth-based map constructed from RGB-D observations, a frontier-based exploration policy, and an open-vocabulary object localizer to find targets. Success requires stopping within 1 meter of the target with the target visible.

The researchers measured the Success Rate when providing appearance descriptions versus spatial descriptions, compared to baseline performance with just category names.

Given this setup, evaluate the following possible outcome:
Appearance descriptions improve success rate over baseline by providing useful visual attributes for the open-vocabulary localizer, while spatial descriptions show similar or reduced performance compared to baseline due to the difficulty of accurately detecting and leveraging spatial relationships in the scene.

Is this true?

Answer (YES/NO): NO